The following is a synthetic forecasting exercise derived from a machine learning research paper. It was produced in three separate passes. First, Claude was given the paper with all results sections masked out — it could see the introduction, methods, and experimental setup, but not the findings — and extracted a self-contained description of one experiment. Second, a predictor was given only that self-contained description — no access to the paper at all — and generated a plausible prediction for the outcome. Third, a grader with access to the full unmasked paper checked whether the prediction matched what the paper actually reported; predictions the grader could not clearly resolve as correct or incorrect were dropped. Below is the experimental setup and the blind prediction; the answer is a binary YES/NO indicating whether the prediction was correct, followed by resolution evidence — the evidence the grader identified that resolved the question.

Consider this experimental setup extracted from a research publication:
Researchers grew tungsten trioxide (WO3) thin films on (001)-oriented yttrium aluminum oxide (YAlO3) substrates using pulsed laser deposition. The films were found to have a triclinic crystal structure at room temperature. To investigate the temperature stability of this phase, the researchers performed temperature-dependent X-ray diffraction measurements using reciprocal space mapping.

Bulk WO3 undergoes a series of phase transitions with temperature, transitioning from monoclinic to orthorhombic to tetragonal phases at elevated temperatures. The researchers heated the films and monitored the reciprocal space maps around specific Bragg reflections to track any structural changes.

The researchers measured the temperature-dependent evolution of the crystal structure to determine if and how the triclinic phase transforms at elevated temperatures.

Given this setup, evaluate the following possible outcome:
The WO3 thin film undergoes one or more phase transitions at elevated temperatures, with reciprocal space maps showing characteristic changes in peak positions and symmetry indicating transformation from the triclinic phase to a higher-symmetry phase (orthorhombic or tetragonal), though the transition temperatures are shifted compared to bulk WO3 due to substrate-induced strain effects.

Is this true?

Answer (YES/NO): YES